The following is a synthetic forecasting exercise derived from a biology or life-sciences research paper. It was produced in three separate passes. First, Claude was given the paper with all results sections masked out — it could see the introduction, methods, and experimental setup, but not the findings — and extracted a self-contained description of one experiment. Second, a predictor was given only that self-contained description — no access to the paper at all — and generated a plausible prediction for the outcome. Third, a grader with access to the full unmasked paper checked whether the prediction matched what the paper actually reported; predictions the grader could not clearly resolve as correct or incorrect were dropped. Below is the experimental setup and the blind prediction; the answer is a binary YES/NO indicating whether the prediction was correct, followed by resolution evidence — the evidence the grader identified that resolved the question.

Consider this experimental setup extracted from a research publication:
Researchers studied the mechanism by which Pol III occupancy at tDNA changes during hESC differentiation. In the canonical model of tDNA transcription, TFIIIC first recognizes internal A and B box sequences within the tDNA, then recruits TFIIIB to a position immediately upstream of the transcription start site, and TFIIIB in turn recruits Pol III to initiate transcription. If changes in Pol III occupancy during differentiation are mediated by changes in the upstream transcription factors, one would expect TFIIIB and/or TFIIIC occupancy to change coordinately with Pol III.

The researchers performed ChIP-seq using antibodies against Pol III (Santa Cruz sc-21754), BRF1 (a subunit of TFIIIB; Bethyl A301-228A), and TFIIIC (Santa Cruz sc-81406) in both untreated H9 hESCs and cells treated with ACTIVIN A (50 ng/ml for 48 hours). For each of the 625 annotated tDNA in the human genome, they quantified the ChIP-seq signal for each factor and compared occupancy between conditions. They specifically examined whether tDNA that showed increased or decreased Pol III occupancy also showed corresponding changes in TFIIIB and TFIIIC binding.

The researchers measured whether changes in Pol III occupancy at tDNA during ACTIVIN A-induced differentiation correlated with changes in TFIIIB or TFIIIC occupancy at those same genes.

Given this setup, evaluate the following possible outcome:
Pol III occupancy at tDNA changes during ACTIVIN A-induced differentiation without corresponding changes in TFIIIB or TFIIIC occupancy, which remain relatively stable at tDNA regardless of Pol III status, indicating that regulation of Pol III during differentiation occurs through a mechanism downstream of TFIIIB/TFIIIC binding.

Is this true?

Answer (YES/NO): YES